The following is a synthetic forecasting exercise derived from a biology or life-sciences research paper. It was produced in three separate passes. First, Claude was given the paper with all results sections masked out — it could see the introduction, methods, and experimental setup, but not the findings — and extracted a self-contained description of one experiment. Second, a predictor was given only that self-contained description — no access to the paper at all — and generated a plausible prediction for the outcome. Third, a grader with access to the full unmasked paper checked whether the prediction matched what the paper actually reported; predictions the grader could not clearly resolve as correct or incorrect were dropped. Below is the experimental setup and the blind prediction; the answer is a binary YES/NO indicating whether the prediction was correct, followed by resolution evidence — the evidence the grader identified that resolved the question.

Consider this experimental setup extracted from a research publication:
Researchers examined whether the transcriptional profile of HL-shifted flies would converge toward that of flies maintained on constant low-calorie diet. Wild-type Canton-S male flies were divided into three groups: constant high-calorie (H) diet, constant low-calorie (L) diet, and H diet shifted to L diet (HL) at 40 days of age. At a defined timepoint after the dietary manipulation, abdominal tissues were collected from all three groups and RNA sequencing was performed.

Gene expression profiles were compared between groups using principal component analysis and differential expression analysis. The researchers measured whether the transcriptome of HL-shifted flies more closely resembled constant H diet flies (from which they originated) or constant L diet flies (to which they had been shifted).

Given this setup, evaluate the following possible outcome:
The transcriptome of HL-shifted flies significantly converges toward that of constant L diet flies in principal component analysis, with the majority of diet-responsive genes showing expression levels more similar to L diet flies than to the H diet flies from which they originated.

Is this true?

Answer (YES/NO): YES